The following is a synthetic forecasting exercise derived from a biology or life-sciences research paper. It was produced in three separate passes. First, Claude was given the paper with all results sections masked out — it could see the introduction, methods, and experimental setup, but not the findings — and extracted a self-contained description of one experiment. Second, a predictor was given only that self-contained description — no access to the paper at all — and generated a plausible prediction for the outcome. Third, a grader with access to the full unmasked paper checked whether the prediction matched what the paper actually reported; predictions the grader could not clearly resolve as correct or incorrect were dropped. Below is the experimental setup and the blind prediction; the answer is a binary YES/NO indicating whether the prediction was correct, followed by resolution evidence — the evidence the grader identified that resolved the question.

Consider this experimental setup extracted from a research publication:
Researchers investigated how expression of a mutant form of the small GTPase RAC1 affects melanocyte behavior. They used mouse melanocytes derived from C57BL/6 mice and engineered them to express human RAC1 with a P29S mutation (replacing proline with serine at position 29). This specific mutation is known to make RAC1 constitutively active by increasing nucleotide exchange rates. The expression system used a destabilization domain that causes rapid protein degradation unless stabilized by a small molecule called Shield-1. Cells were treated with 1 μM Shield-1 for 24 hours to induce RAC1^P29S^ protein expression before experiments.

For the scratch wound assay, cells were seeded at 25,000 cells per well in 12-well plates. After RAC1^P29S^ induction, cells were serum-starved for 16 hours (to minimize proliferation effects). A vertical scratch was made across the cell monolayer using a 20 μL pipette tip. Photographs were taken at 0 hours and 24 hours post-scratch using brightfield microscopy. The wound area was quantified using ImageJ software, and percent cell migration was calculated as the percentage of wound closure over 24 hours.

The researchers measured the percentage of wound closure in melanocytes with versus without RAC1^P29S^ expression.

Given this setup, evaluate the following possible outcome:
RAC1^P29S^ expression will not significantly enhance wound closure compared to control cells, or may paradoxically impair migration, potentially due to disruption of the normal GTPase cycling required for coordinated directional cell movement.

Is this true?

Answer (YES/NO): NO